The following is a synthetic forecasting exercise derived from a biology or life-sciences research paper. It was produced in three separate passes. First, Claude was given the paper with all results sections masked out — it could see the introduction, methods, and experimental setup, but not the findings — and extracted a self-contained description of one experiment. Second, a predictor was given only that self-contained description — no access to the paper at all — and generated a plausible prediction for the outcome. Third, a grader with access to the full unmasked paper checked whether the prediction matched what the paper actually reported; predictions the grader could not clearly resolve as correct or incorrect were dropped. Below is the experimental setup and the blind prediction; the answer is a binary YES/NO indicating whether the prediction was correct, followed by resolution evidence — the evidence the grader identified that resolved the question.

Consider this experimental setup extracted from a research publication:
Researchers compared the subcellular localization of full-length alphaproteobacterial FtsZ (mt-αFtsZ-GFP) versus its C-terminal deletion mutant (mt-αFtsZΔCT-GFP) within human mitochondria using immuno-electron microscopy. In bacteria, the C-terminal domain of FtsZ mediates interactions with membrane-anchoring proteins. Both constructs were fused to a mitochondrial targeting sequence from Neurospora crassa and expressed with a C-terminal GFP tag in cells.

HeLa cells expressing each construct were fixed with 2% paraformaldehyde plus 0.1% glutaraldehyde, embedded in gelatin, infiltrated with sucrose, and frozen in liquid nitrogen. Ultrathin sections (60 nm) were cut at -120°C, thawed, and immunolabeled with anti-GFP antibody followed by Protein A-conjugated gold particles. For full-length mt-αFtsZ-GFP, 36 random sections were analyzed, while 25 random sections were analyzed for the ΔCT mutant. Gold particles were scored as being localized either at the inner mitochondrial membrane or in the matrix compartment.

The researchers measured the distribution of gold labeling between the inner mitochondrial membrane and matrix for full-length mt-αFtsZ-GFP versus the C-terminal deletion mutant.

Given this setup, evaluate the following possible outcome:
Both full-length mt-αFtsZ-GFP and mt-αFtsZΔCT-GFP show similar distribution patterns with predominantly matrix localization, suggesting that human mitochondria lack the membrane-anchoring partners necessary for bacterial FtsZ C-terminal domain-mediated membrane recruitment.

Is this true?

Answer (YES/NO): NO